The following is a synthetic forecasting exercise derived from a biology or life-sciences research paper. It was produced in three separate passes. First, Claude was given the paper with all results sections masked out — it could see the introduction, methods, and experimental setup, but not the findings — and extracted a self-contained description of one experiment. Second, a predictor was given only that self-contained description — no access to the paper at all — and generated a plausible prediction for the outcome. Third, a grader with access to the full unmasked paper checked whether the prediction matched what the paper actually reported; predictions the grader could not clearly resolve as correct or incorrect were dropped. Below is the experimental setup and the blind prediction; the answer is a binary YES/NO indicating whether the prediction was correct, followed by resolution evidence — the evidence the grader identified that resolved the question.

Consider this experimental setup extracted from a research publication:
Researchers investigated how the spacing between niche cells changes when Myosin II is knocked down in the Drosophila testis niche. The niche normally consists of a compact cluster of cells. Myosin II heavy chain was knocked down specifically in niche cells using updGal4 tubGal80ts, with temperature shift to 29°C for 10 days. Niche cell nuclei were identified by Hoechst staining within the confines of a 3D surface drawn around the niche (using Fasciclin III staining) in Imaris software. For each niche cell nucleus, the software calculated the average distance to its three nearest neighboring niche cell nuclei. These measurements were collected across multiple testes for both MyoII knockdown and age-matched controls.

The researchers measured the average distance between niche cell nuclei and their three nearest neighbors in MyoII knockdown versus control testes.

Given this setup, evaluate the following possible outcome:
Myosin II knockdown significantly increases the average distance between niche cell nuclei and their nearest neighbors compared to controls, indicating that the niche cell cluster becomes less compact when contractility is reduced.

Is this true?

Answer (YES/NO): YES